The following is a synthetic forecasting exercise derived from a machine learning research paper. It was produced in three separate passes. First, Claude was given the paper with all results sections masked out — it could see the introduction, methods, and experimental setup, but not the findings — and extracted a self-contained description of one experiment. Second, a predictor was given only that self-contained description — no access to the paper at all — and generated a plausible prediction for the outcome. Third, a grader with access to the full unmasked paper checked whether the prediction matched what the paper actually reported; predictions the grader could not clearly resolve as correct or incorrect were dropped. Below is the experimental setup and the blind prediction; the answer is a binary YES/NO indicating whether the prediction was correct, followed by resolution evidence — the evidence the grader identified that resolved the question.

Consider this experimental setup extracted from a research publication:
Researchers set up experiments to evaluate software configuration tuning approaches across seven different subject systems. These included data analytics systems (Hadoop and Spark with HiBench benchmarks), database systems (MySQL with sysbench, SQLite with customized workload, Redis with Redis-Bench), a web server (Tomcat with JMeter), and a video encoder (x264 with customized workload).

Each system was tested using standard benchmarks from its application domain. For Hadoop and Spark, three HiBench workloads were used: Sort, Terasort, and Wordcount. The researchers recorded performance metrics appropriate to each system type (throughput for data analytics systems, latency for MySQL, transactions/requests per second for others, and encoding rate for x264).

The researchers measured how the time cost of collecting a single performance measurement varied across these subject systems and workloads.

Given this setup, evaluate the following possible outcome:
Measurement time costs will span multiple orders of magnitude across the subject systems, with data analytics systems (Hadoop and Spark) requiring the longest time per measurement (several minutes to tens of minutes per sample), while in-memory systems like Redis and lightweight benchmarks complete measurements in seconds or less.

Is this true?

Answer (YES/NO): NO